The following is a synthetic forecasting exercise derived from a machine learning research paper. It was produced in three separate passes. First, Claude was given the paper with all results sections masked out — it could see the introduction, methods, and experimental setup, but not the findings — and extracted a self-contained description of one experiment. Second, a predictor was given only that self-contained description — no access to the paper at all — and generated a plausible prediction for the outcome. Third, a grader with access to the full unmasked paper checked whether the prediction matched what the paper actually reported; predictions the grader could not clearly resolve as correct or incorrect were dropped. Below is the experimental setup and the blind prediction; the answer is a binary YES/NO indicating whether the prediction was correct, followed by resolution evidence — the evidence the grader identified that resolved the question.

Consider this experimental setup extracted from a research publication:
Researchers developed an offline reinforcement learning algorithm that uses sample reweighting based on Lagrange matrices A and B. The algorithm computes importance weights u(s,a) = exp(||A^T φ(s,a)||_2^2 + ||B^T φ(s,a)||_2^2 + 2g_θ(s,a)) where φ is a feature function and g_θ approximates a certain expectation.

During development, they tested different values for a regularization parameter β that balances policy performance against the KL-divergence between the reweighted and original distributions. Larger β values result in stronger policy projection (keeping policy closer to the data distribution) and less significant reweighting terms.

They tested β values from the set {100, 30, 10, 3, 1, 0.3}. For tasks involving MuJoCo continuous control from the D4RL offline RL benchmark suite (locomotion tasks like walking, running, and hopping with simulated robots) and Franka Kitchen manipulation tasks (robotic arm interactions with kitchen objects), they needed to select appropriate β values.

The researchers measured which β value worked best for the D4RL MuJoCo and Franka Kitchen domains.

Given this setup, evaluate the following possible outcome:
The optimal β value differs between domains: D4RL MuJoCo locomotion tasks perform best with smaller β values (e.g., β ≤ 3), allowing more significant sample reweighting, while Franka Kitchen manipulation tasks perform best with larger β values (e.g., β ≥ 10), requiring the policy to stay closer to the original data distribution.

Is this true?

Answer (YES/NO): NO